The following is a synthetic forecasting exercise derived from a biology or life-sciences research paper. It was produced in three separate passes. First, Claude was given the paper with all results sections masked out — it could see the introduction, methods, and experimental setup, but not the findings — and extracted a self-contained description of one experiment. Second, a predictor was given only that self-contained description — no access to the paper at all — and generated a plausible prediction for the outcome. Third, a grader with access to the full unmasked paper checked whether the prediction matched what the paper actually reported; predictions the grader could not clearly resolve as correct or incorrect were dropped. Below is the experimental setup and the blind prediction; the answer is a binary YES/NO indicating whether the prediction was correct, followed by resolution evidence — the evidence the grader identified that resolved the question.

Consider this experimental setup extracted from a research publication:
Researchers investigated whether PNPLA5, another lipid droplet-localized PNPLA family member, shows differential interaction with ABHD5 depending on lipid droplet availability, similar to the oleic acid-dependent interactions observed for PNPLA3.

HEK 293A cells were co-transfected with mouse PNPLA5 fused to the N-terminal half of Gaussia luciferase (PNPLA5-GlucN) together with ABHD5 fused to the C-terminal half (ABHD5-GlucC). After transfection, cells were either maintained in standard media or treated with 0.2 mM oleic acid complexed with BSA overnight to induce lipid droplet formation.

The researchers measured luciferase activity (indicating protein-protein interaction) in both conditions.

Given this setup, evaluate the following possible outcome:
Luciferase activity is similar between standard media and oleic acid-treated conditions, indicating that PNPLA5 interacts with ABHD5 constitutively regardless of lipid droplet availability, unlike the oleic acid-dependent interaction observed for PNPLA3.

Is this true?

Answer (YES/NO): NO